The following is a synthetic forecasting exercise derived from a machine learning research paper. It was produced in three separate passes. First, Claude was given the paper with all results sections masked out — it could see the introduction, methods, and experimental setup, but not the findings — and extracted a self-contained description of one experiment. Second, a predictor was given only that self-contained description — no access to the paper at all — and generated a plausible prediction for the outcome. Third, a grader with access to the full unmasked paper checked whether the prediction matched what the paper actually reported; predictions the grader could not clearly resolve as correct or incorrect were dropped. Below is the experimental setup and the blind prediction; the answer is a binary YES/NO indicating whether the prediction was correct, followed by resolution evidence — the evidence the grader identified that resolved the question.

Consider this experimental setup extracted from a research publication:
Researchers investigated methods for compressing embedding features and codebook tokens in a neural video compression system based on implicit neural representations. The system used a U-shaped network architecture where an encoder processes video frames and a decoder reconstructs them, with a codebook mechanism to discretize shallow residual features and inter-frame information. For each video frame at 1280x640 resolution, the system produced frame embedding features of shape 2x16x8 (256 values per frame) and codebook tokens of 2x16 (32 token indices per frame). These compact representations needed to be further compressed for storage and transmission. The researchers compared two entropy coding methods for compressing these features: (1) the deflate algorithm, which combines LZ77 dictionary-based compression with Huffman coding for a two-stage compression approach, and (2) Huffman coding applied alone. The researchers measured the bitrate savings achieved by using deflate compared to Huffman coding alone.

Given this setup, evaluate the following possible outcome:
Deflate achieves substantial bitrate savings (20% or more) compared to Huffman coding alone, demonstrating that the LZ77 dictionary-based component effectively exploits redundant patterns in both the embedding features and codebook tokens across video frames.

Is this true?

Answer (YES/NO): NO